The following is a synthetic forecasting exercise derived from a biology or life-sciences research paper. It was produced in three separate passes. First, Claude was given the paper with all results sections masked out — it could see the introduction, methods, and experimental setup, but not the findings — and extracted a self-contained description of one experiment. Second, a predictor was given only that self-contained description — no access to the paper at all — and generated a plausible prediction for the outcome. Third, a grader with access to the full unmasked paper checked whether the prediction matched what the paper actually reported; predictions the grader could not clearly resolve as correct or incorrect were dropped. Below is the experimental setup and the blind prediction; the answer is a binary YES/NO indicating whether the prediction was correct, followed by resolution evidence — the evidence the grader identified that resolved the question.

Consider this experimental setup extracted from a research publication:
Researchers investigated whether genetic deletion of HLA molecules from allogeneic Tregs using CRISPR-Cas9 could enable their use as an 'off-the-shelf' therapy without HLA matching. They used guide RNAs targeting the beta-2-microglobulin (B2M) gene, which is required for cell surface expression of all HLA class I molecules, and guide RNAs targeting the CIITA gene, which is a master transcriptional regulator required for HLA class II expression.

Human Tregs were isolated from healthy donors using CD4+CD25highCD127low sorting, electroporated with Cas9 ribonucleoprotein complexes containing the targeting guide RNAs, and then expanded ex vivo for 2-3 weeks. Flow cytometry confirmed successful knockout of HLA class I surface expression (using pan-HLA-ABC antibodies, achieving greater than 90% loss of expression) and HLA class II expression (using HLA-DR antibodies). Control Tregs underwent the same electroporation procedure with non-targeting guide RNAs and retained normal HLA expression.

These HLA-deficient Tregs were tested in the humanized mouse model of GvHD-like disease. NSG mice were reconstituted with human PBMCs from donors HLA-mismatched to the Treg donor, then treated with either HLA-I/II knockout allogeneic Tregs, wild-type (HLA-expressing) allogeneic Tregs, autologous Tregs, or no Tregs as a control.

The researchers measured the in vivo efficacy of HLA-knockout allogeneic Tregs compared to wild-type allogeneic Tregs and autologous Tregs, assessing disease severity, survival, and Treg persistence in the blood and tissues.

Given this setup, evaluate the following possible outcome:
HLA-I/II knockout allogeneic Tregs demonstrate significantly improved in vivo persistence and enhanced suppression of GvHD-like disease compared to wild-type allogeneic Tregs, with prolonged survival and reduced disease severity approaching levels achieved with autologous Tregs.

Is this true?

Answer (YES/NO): NO